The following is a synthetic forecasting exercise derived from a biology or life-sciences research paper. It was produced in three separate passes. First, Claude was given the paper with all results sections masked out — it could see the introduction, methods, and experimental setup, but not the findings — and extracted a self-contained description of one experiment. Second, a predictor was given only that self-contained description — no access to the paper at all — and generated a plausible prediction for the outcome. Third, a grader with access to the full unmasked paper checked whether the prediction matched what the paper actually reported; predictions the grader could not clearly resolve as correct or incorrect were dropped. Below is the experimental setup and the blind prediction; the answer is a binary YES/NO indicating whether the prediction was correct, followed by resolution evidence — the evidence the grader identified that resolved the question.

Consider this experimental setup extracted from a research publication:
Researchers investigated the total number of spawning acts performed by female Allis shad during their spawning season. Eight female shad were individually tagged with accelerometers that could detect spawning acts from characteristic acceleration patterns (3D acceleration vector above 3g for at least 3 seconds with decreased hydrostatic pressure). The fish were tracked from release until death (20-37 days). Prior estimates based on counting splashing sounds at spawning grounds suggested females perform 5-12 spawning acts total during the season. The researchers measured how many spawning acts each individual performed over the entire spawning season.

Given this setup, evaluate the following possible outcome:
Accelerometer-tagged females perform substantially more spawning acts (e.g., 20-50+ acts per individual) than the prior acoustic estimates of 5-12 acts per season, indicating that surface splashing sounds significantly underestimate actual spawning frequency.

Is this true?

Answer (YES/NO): NO